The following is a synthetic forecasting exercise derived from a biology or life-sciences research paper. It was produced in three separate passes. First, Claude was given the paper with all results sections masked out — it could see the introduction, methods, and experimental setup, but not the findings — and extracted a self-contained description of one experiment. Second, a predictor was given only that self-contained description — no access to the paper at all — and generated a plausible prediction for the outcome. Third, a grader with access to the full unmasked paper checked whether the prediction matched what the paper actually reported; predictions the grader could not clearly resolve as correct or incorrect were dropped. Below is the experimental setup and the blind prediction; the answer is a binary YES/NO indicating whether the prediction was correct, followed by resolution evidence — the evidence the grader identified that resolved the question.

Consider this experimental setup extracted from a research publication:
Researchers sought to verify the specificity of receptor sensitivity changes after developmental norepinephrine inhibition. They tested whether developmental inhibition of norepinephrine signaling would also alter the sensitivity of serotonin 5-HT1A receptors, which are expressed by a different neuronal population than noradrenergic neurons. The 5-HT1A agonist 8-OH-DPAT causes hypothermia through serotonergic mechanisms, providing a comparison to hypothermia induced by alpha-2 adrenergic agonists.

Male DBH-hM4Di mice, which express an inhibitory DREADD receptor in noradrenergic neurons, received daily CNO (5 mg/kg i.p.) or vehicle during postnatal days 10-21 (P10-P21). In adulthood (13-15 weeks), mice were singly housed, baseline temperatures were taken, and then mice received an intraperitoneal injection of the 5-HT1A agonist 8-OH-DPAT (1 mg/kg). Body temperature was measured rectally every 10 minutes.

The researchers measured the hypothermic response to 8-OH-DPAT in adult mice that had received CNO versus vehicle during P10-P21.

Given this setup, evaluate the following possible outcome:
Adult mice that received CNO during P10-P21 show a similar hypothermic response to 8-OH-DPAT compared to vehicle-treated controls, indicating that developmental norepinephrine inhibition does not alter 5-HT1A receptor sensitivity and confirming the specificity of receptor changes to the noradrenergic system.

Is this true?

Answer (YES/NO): YES